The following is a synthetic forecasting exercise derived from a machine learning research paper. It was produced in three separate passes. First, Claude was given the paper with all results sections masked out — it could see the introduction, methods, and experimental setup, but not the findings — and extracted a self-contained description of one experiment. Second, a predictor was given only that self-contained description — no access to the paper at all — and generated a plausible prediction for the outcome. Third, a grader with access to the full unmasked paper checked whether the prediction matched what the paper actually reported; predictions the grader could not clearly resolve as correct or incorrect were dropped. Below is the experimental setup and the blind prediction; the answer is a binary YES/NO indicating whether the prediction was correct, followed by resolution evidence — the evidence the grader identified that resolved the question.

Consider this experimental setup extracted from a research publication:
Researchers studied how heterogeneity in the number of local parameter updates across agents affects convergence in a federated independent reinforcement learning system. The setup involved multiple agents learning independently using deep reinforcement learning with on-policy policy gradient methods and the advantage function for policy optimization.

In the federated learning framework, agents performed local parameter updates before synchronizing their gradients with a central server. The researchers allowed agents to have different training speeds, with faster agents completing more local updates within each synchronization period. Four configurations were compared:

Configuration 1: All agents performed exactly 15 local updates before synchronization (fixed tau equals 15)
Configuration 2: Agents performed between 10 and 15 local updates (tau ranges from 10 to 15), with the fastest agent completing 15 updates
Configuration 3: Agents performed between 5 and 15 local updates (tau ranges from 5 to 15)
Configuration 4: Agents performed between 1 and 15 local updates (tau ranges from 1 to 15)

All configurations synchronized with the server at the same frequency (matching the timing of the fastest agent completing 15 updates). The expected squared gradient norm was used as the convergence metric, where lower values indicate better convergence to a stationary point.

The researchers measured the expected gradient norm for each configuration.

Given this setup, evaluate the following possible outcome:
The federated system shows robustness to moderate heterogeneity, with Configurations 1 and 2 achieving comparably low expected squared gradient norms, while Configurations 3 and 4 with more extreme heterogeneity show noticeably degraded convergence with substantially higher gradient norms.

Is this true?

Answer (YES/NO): NO